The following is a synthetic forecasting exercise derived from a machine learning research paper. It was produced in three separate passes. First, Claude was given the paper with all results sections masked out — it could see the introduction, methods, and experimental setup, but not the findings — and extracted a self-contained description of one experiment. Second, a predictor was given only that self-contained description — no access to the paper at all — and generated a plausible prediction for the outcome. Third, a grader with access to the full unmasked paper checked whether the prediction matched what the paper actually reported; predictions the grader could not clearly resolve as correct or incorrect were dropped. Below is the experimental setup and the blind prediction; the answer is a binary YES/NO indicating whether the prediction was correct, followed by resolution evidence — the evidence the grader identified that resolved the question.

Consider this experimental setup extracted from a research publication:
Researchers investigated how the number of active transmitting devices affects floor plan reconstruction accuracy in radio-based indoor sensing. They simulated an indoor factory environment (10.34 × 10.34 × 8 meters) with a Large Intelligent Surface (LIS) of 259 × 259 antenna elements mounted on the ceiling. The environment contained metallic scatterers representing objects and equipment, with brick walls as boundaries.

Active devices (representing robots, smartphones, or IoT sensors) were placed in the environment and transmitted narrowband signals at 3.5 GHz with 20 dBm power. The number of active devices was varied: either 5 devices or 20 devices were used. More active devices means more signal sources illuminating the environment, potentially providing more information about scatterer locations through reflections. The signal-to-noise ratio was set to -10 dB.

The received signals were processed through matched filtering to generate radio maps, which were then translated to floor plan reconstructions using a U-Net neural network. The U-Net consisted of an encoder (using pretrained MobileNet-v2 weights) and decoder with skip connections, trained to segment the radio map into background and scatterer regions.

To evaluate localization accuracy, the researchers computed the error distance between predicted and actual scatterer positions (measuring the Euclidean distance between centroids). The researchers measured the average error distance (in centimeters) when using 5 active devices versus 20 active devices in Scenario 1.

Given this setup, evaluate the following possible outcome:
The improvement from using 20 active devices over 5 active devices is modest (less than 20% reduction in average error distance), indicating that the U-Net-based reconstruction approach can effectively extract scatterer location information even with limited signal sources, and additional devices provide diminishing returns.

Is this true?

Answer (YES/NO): NO